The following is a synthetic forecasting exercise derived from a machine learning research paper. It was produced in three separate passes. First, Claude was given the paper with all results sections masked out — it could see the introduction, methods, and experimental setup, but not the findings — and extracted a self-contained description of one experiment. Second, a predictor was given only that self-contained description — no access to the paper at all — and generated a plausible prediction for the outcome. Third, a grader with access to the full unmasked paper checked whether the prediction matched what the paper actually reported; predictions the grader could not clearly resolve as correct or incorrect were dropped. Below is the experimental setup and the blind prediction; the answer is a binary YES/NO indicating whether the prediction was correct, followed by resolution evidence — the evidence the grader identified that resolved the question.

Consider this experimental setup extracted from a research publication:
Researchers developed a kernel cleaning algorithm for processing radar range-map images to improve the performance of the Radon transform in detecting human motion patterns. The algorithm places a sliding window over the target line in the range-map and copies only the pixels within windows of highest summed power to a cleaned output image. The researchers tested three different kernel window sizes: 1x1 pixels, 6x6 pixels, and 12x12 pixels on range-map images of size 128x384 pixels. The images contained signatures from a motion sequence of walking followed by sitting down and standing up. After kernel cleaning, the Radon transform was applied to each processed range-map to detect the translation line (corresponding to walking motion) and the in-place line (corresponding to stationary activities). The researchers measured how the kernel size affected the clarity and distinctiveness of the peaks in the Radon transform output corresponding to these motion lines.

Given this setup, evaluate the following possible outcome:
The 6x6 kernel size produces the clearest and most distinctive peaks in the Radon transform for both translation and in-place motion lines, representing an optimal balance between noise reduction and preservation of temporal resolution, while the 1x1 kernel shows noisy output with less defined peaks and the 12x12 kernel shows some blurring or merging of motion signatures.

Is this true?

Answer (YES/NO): NO